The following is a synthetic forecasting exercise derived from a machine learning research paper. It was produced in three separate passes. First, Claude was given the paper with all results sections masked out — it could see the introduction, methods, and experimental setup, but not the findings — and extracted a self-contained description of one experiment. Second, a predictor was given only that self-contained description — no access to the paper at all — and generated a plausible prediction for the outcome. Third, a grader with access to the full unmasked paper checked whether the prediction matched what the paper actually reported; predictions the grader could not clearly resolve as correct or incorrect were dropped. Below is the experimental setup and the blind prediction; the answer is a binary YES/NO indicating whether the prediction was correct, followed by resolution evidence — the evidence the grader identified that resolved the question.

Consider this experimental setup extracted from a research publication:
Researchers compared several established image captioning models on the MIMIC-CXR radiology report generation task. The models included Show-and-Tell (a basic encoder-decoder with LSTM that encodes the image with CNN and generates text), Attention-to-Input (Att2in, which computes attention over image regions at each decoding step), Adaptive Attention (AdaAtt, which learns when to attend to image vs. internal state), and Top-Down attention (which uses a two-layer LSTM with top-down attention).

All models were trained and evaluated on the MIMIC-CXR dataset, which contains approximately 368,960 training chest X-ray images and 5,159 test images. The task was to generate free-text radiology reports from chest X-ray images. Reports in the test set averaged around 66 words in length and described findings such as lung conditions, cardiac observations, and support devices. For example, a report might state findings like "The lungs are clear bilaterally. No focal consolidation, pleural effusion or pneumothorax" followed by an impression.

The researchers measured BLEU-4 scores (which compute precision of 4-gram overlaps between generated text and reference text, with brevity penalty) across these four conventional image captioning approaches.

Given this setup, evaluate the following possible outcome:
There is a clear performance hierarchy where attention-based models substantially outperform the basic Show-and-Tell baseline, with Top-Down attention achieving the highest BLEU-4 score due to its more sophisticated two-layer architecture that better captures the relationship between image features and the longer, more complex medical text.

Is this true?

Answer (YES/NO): NO